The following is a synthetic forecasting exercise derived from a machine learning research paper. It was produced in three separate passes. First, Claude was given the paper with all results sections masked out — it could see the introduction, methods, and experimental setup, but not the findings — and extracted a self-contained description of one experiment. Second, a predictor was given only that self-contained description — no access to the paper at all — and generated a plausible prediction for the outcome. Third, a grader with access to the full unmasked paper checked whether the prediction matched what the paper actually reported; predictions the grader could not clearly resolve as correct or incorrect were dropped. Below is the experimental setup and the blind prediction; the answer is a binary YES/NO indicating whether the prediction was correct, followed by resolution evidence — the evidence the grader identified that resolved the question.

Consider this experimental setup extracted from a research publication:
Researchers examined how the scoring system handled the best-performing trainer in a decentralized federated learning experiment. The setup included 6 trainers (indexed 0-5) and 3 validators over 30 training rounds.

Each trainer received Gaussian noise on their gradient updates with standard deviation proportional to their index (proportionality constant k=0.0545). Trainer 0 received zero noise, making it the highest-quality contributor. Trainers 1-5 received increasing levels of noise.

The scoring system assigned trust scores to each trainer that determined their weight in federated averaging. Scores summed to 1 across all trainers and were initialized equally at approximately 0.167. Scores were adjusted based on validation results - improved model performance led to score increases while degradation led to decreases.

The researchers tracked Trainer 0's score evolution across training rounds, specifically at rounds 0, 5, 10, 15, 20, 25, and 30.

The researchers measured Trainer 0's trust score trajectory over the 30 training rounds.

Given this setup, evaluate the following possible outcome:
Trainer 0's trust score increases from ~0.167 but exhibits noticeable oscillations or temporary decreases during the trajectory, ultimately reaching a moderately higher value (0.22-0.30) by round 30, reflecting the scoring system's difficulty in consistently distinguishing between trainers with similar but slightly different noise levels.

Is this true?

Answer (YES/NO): NO